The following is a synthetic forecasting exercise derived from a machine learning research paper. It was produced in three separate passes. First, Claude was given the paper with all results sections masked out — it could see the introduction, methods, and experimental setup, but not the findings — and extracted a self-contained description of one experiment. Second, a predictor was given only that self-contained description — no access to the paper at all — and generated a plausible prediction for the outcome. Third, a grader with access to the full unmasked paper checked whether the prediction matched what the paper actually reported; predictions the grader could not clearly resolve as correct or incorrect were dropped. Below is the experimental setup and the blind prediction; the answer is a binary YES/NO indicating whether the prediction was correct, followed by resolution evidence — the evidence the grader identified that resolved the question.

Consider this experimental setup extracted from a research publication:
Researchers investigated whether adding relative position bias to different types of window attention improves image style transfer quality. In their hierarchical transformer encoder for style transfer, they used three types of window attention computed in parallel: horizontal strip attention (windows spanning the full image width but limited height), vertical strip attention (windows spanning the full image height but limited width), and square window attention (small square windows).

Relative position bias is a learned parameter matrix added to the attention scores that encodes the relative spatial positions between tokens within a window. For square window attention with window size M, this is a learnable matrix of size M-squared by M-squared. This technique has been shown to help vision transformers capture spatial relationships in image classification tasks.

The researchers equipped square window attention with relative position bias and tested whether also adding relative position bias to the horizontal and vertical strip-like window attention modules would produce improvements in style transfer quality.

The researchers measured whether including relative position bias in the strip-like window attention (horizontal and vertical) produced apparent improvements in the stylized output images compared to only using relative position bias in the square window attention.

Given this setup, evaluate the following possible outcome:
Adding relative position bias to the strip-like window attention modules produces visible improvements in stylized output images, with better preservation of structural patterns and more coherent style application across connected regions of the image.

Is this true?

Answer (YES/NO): NO